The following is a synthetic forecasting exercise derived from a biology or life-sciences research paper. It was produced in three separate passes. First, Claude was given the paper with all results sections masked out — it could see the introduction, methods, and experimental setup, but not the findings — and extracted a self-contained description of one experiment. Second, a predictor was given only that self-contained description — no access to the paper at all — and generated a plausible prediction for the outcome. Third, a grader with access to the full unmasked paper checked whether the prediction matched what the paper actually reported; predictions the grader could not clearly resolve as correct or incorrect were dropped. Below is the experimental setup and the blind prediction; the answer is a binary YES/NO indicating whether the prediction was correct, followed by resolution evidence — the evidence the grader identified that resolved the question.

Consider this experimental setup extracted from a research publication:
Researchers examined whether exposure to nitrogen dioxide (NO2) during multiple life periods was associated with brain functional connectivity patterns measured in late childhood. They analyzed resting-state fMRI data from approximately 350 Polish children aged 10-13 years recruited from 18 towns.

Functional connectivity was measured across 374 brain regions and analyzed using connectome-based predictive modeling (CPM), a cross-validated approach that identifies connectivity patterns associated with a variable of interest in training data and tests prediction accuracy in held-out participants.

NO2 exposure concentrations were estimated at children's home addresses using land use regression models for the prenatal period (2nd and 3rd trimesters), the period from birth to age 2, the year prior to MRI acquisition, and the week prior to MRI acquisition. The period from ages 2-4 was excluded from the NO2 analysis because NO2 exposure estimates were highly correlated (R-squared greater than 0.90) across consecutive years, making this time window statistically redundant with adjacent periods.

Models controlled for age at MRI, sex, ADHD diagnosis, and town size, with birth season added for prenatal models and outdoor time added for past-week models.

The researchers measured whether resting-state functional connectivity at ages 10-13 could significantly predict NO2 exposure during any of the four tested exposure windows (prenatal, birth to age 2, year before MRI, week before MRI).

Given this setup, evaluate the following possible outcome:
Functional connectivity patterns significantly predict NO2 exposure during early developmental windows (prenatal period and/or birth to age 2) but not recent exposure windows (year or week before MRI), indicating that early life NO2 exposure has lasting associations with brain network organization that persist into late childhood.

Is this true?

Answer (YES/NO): NO